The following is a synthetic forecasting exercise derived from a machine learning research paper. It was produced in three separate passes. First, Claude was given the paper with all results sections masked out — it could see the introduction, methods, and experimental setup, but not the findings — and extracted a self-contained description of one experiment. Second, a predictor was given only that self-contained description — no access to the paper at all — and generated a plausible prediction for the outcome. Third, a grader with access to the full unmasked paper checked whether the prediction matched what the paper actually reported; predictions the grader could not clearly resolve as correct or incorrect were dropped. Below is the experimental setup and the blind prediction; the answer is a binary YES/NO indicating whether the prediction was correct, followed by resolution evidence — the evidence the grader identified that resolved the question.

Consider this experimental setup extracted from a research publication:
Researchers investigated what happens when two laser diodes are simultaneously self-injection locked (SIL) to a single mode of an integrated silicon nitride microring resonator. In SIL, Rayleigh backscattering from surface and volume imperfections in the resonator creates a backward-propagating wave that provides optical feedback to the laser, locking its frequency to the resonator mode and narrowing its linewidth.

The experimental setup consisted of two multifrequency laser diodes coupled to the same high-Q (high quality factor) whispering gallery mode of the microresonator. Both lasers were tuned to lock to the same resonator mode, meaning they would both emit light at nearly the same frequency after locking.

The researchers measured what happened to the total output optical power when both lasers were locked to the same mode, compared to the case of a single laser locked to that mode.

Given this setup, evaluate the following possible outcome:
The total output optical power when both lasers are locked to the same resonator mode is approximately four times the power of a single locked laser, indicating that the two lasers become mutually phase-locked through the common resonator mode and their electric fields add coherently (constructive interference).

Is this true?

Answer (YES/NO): NO